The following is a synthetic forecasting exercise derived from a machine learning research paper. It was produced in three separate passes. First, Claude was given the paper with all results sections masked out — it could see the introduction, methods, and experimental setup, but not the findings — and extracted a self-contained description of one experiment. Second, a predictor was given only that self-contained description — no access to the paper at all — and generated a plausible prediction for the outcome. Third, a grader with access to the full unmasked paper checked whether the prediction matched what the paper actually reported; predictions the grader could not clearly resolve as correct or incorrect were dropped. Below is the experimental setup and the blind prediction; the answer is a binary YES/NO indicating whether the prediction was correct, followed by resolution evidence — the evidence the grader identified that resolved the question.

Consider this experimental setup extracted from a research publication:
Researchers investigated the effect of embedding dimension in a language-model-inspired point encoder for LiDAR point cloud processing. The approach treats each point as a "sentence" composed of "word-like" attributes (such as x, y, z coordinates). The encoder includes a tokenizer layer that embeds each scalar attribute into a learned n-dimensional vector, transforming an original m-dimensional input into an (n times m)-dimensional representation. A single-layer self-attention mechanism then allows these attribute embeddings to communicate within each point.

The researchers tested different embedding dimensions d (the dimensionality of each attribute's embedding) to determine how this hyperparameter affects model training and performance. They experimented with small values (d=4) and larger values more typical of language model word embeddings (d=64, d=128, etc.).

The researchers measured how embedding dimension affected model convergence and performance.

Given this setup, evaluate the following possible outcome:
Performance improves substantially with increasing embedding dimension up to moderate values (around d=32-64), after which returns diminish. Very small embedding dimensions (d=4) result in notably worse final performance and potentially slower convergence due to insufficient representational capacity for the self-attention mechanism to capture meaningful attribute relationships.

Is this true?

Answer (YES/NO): NO